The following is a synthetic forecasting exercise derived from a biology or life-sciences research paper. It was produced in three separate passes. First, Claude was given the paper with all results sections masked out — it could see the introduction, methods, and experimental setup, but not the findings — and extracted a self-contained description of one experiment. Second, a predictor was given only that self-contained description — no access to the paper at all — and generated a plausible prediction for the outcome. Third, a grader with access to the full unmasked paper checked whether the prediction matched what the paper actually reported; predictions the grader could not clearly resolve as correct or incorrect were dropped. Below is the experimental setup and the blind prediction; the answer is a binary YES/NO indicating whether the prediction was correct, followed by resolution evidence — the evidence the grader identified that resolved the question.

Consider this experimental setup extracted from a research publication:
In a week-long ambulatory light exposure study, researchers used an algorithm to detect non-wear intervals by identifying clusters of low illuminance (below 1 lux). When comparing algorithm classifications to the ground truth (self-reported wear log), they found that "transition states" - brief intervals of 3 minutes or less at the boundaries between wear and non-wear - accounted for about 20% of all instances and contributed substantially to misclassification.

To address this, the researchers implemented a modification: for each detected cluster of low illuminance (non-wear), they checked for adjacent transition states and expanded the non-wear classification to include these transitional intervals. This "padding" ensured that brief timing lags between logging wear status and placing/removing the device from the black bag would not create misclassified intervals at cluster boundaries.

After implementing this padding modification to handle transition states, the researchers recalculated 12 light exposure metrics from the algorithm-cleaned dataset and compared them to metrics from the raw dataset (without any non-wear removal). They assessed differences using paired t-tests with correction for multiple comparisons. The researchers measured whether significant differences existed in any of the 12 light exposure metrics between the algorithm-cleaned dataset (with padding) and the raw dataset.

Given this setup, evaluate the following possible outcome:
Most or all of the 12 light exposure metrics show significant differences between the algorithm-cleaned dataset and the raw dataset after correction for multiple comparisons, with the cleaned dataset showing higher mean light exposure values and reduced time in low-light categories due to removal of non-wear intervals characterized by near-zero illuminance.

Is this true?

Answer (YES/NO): NO